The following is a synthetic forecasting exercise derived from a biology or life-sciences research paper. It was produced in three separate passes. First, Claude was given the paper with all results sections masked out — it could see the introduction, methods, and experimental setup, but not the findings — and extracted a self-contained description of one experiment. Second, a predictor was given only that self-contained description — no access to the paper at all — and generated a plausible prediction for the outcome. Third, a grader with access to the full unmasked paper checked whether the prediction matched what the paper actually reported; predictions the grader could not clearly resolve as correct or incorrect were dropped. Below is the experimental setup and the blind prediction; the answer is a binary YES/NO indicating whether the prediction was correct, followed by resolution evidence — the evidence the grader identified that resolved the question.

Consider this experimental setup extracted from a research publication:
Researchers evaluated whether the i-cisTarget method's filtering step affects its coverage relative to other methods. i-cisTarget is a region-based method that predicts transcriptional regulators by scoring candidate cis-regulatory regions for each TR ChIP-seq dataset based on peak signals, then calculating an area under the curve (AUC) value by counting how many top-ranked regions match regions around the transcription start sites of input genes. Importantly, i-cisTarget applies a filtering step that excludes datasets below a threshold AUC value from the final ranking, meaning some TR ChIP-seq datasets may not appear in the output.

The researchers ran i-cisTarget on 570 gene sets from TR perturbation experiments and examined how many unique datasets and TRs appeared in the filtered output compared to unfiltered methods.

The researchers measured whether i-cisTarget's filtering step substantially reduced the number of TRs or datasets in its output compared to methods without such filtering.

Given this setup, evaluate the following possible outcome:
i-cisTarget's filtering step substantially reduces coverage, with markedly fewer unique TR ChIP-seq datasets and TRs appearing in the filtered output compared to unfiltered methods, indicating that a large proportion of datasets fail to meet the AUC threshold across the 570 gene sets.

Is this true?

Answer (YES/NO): YES